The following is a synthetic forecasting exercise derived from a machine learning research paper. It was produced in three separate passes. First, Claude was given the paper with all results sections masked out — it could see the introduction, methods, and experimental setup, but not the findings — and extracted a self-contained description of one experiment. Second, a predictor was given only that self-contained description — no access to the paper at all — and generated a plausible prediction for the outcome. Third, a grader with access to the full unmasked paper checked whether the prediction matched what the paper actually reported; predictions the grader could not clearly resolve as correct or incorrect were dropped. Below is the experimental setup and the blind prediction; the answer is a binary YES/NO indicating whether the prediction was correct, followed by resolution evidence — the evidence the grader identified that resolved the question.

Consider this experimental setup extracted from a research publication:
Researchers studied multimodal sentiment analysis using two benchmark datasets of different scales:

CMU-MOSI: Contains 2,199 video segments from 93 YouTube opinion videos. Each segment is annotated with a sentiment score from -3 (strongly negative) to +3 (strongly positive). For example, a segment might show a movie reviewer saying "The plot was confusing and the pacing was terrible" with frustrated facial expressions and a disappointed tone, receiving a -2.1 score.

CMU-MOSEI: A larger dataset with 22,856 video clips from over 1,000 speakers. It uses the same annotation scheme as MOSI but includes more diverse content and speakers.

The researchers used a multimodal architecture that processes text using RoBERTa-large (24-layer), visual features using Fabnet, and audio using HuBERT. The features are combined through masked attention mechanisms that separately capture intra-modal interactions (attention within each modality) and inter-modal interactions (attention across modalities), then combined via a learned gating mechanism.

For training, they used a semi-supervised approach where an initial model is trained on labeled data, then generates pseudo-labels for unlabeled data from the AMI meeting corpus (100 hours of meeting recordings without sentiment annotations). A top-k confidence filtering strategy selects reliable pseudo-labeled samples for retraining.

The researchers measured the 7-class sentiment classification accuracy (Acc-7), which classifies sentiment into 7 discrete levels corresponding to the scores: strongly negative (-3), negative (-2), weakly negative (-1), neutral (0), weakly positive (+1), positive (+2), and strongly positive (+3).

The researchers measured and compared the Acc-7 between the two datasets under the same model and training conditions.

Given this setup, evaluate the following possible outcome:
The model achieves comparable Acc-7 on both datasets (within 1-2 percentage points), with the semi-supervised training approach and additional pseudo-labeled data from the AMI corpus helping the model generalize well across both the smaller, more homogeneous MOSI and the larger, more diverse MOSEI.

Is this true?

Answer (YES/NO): NO